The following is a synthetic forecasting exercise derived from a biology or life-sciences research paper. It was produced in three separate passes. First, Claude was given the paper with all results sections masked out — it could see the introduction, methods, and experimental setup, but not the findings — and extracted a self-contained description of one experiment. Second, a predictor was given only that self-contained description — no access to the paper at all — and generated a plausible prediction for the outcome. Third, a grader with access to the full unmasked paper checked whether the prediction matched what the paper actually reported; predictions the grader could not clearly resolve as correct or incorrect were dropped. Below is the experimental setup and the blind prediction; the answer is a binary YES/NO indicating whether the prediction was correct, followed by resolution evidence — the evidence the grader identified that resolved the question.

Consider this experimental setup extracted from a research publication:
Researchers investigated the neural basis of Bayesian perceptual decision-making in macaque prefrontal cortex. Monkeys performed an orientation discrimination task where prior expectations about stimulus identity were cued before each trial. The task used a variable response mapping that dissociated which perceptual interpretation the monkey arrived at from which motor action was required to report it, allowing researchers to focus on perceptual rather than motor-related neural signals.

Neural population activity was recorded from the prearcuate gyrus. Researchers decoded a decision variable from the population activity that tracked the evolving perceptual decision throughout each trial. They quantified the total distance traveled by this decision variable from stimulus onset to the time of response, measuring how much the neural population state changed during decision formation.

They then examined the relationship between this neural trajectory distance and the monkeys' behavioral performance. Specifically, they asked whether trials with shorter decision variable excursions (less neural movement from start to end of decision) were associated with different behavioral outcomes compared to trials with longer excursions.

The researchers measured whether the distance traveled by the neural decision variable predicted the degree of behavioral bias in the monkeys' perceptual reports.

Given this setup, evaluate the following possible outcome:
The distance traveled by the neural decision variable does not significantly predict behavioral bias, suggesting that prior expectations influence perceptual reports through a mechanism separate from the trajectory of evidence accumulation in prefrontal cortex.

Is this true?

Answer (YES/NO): NO